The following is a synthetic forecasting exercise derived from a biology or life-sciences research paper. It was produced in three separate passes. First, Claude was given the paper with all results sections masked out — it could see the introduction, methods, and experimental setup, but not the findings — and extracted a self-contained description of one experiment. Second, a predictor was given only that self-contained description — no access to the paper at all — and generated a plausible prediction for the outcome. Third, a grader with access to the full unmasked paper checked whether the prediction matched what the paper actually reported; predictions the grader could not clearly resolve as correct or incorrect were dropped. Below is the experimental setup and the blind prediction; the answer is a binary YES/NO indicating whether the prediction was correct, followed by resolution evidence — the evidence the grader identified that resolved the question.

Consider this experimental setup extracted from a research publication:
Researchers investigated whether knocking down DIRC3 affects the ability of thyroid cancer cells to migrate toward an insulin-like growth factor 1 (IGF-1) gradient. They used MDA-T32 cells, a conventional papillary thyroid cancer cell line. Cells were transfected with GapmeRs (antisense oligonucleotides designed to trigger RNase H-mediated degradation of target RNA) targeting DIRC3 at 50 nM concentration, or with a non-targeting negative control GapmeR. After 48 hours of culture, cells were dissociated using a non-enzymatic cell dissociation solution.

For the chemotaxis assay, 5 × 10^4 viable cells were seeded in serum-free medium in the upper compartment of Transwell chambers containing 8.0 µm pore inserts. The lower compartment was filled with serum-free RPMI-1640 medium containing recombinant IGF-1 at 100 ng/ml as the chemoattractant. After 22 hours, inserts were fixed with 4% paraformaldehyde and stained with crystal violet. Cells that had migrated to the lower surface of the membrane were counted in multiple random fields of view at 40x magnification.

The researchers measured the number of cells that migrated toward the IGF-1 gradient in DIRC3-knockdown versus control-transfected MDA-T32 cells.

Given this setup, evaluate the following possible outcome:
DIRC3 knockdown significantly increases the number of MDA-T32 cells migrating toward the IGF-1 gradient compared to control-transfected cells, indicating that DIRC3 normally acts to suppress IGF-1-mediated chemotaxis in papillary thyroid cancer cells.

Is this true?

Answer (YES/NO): YES